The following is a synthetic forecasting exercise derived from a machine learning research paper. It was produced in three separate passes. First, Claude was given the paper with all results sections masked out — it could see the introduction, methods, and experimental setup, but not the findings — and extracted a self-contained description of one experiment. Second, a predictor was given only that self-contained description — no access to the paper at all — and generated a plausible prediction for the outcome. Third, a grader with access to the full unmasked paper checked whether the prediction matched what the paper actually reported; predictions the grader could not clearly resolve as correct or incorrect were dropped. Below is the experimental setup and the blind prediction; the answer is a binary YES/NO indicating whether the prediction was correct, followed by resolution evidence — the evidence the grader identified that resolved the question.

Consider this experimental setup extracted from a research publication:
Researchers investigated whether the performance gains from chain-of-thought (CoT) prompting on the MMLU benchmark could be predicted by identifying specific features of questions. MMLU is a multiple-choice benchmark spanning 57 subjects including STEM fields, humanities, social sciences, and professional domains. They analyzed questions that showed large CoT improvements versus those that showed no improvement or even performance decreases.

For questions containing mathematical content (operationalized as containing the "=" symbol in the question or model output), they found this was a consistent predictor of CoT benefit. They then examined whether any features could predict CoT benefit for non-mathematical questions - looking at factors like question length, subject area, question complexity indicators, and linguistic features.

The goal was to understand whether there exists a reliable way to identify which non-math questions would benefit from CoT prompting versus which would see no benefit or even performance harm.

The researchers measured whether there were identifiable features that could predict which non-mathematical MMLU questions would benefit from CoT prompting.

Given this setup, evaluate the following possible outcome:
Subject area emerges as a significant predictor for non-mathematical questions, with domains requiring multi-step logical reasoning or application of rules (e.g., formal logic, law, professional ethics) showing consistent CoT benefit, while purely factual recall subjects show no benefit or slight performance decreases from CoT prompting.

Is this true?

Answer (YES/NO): NO